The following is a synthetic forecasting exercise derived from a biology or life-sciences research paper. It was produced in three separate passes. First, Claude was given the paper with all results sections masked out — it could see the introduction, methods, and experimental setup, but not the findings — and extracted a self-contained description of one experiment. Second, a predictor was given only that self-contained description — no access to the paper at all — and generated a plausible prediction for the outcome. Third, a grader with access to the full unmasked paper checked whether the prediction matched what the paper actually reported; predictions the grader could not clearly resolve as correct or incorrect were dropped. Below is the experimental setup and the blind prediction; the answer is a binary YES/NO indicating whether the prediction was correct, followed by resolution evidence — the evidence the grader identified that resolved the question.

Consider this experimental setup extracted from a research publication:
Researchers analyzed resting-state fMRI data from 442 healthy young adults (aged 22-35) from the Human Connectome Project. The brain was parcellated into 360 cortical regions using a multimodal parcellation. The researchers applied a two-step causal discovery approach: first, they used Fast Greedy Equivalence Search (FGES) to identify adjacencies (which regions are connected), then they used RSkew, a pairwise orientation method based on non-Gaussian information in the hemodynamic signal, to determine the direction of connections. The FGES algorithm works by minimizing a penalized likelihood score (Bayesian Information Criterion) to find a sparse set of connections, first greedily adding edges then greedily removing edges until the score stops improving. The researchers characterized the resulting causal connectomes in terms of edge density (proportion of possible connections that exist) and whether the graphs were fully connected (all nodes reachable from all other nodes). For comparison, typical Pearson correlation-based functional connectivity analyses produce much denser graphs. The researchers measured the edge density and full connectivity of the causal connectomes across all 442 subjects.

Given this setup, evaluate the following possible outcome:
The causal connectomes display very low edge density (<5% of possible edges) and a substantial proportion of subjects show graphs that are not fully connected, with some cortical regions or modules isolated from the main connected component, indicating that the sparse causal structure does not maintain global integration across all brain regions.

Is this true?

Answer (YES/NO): NO